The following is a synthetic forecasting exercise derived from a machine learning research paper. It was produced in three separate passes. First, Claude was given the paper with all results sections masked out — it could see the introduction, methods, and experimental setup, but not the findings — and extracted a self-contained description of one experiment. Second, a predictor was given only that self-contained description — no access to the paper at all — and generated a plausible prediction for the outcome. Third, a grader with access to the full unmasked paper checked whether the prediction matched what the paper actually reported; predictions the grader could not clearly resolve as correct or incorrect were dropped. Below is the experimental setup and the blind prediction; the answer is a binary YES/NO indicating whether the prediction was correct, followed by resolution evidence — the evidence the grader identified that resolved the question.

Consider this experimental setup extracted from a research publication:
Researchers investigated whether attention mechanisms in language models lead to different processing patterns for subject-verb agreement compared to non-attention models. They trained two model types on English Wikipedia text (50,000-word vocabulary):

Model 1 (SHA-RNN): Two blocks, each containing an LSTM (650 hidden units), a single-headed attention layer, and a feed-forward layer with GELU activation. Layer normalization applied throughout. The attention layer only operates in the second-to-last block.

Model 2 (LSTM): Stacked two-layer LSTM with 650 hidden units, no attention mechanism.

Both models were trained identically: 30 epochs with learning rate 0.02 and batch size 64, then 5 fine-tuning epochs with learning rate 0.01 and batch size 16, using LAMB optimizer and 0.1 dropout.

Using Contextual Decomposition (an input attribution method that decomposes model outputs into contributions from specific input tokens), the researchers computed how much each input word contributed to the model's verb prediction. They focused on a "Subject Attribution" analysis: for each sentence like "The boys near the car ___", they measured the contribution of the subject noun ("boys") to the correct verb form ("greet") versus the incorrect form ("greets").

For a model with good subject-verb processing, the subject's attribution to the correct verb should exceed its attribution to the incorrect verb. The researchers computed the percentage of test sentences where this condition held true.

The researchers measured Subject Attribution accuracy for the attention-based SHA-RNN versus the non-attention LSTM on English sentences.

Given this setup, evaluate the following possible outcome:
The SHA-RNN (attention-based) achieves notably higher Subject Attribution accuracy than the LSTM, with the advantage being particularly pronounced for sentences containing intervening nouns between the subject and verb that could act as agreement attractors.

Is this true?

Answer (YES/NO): NO